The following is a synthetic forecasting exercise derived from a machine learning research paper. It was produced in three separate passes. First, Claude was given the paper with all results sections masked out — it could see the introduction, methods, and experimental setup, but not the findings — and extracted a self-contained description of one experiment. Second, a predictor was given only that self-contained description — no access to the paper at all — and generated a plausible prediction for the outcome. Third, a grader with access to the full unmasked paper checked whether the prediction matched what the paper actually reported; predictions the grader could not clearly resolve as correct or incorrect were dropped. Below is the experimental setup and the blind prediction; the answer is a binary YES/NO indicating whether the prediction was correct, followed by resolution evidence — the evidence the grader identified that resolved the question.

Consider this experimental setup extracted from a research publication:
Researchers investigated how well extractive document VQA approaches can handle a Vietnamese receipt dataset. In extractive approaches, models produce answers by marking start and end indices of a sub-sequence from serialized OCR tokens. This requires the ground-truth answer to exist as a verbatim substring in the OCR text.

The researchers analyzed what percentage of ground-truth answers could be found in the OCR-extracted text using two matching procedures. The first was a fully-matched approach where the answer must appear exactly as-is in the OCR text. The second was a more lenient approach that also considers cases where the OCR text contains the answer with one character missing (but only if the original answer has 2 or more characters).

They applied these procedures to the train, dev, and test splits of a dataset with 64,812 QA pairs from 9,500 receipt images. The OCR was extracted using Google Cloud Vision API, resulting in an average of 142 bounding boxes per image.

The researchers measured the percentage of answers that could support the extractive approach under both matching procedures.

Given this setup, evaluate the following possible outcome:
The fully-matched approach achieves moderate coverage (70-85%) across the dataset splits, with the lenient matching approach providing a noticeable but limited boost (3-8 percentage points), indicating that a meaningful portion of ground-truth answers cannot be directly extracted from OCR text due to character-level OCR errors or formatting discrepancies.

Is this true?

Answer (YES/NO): YES